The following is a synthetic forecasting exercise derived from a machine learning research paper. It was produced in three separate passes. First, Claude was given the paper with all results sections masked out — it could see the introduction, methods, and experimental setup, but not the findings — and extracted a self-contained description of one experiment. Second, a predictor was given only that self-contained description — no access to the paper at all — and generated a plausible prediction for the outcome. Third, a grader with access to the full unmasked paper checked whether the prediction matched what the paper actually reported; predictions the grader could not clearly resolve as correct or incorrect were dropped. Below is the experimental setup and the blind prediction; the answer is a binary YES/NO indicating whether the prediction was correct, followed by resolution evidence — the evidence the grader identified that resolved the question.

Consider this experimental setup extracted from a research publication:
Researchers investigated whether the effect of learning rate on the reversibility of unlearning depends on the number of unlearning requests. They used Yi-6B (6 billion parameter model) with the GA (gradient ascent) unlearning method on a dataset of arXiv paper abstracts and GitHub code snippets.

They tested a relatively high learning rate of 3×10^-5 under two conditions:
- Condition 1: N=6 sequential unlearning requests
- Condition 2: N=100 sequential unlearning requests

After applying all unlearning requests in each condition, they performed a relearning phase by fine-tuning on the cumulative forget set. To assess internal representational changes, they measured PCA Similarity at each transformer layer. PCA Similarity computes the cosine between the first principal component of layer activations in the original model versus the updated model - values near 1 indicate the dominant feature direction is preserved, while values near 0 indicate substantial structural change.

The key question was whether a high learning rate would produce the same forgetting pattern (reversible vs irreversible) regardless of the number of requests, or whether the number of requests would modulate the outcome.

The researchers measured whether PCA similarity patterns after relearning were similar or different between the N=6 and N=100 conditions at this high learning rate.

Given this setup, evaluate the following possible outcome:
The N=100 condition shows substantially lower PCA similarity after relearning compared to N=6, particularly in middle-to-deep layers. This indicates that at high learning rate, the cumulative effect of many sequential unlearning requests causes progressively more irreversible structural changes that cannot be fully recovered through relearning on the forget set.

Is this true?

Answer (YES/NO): YES